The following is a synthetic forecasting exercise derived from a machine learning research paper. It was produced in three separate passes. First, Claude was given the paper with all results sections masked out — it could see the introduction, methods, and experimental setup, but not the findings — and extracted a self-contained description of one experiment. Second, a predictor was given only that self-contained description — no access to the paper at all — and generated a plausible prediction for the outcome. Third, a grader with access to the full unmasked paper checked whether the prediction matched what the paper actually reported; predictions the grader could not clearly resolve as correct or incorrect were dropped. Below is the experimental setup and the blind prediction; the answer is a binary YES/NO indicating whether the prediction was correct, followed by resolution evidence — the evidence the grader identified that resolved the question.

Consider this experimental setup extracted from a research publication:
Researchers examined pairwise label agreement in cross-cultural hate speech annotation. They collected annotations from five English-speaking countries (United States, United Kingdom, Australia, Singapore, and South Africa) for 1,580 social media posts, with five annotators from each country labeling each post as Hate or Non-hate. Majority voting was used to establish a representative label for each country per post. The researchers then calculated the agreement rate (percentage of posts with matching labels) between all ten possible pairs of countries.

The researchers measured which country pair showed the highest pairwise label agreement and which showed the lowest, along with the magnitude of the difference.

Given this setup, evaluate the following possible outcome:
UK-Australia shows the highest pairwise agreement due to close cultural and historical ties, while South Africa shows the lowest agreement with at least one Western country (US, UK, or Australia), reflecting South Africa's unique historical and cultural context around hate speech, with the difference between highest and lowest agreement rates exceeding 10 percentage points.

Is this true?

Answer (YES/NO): NO